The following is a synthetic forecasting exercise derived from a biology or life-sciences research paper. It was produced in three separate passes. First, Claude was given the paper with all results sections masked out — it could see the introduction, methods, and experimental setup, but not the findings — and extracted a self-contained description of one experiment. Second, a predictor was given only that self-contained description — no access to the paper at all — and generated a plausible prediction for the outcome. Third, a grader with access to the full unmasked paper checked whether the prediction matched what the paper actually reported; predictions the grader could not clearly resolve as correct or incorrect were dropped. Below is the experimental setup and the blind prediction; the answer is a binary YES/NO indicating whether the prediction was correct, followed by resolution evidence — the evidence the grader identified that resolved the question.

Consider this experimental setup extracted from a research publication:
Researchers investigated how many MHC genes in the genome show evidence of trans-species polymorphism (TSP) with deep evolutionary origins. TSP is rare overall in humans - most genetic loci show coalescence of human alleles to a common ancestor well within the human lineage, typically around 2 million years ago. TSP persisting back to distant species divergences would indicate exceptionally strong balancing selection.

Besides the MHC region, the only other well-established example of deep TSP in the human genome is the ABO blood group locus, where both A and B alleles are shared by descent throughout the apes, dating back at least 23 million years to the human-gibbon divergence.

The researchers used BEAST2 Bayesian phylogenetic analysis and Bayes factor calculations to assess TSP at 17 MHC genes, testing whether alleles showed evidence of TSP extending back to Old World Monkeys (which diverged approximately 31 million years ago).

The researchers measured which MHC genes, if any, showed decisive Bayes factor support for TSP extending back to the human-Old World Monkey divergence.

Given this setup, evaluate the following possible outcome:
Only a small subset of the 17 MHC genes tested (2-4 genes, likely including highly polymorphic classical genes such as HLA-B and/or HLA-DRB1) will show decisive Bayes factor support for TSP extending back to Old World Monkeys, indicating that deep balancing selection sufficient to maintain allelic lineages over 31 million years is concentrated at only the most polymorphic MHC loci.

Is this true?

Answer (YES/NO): NO